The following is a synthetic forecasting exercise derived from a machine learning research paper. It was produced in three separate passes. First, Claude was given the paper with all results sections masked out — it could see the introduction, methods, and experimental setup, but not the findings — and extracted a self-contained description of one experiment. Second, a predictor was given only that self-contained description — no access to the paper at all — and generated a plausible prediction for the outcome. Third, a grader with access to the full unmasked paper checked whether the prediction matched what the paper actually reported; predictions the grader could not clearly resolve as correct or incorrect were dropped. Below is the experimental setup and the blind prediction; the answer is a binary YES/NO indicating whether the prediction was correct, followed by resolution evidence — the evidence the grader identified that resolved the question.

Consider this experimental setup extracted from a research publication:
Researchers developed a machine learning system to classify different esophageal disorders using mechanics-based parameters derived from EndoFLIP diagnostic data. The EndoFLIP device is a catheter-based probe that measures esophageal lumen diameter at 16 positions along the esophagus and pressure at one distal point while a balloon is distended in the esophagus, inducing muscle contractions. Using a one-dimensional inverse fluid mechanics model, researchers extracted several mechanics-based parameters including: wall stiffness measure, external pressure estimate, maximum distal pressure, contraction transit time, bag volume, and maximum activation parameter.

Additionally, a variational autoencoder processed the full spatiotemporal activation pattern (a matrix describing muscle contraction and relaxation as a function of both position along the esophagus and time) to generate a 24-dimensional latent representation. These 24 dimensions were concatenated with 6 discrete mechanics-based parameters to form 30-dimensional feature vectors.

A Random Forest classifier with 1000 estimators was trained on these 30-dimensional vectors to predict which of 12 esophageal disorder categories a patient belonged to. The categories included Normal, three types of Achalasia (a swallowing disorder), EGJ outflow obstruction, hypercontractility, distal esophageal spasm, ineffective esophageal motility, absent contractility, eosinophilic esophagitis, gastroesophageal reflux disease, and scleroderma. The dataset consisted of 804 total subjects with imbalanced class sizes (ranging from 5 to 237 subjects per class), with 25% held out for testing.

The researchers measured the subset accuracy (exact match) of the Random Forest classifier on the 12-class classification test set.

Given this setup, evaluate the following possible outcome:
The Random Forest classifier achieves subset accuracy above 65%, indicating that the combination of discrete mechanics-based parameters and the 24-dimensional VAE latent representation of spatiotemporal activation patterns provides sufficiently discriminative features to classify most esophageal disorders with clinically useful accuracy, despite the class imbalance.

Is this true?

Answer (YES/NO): YES